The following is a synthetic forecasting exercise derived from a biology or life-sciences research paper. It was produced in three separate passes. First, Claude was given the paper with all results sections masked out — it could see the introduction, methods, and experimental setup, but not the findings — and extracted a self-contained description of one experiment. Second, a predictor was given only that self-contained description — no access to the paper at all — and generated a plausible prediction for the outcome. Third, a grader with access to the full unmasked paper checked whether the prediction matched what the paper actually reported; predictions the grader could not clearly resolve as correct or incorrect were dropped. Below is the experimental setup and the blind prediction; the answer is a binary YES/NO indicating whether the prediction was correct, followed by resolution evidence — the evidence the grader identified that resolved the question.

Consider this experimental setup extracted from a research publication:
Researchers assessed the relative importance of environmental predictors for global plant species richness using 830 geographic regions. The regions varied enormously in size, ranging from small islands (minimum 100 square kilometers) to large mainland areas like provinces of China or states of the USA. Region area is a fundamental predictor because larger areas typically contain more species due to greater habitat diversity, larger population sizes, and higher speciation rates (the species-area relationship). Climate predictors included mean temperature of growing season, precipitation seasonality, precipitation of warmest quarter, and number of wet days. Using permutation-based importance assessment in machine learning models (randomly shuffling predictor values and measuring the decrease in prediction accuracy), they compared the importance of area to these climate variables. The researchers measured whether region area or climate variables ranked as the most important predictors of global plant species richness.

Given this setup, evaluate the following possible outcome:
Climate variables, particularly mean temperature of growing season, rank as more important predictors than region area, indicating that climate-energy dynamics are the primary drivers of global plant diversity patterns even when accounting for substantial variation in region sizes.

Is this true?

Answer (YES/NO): YES